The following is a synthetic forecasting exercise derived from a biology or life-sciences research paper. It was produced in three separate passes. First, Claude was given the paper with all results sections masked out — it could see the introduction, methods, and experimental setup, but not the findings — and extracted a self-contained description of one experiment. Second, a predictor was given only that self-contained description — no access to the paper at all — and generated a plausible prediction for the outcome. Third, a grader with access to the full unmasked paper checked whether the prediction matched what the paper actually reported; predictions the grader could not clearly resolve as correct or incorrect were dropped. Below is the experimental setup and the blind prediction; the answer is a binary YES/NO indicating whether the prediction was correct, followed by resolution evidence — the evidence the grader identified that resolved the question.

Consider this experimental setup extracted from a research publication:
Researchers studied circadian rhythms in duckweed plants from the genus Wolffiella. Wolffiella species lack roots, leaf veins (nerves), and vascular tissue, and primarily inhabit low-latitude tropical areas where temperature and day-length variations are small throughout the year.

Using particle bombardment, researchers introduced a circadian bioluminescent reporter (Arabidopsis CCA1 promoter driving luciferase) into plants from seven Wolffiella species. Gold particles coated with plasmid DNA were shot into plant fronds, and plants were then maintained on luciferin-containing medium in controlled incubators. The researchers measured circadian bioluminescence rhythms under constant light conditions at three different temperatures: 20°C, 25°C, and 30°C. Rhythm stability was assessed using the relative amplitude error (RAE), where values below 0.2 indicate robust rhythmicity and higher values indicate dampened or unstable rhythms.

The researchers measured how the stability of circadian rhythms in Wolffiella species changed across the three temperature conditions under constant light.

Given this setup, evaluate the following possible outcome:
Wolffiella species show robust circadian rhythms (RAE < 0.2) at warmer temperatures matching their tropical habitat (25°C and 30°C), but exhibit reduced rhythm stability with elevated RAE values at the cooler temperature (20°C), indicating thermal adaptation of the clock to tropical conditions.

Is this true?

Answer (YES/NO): NO